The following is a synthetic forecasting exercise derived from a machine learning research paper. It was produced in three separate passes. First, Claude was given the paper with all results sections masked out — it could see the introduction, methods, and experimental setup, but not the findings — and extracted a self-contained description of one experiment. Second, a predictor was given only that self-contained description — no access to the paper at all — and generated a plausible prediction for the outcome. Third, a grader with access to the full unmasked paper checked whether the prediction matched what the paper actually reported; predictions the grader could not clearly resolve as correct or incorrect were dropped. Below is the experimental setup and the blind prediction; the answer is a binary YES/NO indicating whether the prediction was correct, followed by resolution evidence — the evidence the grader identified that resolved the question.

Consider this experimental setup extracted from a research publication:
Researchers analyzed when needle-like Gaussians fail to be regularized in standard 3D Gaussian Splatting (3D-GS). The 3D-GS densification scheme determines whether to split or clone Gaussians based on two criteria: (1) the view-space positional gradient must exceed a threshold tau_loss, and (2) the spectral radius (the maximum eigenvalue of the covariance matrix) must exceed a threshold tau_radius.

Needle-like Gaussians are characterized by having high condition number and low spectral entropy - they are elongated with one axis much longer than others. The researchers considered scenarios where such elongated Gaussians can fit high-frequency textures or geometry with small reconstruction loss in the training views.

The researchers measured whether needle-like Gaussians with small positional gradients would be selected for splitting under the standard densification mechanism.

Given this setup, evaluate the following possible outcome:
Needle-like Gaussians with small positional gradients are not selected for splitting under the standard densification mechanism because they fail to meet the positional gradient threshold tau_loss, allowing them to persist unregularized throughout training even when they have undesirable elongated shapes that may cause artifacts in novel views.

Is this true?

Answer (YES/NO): YES